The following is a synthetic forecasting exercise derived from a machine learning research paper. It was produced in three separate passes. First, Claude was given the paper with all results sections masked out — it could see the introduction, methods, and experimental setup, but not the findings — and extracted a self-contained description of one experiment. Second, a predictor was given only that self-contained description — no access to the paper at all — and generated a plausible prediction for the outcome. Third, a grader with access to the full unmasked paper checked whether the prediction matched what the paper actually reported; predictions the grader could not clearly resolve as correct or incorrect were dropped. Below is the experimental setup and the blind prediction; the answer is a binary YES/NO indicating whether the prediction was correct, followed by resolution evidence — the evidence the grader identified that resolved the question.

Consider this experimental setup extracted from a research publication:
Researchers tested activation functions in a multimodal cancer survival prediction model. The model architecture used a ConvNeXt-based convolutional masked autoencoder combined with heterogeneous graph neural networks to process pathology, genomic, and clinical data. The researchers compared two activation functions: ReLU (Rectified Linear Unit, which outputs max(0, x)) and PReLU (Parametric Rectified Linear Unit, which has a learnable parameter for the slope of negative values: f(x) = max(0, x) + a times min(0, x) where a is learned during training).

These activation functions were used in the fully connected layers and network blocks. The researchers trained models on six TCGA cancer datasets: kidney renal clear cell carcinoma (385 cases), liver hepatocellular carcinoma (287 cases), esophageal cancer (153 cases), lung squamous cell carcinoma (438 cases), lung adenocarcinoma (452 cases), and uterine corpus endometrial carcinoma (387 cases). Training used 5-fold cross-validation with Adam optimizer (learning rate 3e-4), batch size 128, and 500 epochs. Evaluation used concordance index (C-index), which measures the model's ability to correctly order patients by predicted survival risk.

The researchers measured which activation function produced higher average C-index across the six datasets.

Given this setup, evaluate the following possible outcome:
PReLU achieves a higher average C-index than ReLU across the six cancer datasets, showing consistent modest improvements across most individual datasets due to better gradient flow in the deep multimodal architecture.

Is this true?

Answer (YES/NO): NO